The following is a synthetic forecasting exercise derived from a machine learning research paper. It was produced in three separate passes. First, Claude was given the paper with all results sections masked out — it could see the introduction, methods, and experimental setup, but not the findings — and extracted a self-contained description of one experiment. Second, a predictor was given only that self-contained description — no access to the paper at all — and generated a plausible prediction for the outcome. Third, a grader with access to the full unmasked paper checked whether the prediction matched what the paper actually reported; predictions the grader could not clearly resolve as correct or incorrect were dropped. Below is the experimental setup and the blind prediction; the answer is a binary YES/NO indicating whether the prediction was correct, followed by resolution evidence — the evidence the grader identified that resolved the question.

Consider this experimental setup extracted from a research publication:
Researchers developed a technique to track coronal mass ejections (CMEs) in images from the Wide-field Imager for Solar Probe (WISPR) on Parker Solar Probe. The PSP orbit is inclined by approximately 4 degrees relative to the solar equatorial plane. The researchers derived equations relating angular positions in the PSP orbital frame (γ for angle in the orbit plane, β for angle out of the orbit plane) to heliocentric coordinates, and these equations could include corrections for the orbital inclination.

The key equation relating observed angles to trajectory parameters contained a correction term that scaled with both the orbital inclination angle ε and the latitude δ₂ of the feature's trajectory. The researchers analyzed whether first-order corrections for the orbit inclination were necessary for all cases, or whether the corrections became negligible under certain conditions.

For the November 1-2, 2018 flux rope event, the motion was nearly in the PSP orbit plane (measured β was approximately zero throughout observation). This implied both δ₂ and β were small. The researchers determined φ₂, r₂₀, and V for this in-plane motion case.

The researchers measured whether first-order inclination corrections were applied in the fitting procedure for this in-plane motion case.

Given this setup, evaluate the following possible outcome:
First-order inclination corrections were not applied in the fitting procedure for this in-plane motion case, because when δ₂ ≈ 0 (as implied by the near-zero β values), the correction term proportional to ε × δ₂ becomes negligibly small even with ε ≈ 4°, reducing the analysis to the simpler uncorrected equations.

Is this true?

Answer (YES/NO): YES